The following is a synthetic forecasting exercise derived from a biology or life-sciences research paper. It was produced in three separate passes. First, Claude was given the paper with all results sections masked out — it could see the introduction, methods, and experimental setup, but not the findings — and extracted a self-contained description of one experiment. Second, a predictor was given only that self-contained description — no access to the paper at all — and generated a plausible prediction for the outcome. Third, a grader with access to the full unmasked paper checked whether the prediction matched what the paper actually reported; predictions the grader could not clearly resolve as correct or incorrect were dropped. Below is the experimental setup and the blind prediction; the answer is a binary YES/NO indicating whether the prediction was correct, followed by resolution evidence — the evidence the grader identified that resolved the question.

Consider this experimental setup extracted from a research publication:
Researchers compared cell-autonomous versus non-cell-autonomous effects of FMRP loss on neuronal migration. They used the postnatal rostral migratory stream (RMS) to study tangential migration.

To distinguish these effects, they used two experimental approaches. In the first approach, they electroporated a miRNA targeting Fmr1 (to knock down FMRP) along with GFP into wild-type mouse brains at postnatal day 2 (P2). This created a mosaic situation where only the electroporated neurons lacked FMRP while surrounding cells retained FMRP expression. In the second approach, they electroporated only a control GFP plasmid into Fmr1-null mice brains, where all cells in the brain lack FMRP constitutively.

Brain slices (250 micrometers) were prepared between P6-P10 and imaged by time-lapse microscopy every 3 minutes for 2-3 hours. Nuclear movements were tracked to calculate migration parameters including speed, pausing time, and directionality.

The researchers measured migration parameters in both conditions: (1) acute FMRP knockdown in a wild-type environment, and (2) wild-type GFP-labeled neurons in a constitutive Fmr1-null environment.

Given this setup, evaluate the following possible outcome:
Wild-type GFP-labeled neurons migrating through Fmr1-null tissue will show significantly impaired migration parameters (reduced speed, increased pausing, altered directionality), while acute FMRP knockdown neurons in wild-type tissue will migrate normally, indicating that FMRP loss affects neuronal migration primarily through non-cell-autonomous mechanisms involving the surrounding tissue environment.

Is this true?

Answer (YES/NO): NO